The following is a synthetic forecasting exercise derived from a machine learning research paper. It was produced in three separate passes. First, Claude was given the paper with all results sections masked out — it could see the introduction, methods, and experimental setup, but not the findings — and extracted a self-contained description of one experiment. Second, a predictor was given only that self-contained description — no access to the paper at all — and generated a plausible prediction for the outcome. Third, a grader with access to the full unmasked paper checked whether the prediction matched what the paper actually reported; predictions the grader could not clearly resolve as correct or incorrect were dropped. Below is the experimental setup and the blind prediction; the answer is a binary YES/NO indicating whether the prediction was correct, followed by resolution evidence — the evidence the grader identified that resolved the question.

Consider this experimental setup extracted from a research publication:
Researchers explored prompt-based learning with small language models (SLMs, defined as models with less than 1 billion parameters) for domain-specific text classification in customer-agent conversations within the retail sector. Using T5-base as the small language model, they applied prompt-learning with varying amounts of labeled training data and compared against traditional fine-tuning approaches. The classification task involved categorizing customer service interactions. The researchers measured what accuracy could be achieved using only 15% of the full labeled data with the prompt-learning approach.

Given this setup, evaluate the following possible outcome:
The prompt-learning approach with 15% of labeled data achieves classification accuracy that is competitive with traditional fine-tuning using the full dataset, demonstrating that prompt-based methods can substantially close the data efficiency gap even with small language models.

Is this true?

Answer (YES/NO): YES